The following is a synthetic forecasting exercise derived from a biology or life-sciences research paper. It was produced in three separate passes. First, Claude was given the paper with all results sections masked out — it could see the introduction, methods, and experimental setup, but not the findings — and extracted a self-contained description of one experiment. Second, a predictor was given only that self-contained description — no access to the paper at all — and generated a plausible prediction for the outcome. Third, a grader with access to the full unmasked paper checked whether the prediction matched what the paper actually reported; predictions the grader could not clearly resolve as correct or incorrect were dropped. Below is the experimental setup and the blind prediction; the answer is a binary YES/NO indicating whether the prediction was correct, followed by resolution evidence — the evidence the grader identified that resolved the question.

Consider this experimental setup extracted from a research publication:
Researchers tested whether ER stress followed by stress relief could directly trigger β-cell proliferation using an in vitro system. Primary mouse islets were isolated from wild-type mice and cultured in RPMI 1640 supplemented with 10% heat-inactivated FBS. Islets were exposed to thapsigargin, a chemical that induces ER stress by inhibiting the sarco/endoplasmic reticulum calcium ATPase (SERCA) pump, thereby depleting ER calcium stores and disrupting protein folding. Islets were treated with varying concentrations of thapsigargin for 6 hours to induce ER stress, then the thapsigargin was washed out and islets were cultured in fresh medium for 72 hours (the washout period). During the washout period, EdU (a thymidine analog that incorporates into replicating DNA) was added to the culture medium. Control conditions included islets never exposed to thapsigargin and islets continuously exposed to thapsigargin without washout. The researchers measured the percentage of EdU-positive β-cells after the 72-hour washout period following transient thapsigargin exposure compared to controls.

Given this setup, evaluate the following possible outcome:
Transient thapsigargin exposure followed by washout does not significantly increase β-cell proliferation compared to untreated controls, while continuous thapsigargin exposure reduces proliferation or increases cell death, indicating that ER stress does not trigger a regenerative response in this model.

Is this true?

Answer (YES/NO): NO